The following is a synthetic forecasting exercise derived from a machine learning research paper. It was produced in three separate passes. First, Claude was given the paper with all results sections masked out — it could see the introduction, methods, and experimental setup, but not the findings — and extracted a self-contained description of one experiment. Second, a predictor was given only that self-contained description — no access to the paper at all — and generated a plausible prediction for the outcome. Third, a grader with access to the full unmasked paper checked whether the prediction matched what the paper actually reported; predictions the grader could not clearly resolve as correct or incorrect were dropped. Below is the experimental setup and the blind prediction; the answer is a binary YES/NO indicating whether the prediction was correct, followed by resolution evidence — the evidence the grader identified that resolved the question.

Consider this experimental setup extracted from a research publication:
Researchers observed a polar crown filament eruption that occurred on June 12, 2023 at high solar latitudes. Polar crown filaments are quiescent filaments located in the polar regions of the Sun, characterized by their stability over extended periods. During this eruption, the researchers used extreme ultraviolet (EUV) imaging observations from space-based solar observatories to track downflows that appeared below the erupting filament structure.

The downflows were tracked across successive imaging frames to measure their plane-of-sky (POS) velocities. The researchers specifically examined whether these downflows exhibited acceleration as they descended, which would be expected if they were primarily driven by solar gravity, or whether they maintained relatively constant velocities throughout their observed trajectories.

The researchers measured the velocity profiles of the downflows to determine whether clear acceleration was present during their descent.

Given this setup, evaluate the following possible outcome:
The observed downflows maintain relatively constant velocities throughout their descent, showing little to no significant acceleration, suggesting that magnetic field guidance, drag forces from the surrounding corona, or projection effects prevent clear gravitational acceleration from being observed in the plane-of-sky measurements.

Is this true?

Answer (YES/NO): YES